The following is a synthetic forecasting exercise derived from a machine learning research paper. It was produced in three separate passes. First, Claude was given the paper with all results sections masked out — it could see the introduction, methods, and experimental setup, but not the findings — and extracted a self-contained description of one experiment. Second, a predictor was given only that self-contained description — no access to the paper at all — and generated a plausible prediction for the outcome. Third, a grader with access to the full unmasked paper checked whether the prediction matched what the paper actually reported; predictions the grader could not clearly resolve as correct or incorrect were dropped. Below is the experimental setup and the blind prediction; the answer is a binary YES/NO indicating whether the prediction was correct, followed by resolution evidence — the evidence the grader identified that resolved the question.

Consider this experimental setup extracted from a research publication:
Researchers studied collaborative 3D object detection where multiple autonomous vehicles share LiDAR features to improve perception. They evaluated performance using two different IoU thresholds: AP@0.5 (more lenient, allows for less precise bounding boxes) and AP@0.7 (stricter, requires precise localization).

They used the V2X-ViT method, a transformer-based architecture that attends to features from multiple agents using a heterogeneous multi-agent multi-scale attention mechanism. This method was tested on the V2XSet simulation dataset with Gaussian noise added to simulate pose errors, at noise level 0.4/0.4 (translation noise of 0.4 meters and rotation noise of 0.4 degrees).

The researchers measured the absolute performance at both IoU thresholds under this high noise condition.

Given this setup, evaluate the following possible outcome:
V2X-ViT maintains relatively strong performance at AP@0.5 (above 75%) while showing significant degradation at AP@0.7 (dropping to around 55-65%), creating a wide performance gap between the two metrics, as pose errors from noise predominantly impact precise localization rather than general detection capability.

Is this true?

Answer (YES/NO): NO